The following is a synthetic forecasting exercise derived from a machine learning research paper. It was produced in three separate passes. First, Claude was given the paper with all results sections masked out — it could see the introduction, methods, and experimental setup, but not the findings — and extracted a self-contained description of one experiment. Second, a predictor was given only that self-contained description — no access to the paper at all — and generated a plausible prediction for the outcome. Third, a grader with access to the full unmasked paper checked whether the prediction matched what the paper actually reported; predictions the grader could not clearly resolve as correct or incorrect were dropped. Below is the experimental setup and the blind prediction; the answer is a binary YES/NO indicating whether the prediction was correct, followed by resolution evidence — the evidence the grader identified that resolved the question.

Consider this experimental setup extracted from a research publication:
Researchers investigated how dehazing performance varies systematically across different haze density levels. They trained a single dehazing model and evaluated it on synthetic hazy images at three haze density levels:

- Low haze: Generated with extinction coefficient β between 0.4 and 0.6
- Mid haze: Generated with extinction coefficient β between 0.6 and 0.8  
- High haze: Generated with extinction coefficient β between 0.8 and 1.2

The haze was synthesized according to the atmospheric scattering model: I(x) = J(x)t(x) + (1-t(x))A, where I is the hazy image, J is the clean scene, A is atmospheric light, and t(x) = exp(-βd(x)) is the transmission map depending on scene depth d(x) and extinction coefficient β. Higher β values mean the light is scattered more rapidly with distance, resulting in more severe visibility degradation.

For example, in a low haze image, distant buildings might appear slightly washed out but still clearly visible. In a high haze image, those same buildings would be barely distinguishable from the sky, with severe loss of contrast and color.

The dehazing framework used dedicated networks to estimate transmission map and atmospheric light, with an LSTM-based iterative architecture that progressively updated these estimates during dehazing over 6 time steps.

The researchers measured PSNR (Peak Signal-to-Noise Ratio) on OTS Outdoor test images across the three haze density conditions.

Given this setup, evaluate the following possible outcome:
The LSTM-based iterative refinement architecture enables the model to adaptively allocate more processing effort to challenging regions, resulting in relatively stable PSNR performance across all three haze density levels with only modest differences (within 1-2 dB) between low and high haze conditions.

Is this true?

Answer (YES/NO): NO